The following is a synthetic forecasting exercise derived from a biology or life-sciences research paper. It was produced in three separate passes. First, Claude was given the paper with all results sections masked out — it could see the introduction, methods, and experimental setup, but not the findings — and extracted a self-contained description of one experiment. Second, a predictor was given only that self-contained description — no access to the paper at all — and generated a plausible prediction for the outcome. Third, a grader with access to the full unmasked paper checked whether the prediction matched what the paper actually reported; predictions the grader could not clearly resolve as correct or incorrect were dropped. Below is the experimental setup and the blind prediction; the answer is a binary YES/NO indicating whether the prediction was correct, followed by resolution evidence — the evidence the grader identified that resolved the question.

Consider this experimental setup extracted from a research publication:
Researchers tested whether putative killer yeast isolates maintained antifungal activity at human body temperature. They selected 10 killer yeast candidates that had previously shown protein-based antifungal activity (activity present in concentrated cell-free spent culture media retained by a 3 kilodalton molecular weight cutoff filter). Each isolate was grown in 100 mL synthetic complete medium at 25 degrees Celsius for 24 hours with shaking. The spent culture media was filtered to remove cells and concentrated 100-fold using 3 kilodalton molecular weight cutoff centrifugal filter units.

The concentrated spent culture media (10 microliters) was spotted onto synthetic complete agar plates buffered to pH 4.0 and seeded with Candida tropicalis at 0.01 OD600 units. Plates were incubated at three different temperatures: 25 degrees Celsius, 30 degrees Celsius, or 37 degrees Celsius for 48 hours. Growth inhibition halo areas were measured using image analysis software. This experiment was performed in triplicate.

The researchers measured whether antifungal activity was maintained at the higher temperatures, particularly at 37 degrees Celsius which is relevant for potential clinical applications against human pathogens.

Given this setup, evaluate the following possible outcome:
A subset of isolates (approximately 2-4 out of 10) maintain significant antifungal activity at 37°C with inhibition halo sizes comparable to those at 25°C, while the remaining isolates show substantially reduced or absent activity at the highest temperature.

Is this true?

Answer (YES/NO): NO